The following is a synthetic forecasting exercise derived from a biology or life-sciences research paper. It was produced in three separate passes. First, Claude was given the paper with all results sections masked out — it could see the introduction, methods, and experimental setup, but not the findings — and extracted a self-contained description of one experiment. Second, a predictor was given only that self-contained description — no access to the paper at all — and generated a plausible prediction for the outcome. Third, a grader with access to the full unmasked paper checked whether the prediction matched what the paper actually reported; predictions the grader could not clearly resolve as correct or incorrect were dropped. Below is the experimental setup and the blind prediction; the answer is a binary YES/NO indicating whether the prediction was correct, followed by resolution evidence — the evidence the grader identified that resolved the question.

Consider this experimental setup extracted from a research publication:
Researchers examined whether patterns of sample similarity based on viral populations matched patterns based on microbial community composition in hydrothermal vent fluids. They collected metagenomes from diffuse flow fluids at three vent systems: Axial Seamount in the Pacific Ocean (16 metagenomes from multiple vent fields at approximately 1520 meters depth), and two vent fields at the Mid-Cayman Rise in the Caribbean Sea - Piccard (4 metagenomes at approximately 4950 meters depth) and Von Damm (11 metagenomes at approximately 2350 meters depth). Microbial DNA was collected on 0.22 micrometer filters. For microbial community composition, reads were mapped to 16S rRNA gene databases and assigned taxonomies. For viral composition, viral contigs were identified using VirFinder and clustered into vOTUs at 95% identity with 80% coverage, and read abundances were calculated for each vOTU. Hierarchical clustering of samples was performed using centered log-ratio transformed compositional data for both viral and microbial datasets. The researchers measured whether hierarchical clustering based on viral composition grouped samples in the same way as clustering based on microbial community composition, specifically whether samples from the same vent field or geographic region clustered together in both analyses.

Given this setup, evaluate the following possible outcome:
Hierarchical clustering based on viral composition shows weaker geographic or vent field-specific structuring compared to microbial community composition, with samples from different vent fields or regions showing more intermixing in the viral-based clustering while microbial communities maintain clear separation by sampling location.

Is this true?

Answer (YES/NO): NO